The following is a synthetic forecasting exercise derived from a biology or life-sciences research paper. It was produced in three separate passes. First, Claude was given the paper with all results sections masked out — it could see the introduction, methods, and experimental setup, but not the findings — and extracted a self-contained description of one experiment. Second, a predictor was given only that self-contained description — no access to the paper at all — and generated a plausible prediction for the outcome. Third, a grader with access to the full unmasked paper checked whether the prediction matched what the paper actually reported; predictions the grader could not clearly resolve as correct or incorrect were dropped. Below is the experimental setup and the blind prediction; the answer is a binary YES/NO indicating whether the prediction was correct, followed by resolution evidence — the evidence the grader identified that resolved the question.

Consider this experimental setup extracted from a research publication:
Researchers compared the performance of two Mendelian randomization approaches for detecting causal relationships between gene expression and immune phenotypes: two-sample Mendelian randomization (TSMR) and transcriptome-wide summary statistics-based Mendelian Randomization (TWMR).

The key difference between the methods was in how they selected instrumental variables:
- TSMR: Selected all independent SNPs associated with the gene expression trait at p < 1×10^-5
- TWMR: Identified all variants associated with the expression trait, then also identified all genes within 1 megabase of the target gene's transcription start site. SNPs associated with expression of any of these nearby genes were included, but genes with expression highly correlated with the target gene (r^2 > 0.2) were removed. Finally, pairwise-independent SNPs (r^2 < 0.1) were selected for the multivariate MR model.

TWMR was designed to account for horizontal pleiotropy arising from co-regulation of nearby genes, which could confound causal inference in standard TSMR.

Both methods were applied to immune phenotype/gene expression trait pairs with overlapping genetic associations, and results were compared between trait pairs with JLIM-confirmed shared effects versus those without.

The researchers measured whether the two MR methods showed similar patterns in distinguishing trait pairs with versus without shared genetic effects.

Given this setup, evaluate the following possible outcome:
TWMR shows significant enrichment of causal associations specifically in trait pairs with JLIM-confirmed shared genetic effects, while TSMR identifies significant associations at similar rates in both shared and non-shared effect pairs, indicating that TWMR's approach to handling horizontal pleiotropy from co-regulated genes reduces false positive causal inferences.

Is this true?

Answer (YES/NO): NO